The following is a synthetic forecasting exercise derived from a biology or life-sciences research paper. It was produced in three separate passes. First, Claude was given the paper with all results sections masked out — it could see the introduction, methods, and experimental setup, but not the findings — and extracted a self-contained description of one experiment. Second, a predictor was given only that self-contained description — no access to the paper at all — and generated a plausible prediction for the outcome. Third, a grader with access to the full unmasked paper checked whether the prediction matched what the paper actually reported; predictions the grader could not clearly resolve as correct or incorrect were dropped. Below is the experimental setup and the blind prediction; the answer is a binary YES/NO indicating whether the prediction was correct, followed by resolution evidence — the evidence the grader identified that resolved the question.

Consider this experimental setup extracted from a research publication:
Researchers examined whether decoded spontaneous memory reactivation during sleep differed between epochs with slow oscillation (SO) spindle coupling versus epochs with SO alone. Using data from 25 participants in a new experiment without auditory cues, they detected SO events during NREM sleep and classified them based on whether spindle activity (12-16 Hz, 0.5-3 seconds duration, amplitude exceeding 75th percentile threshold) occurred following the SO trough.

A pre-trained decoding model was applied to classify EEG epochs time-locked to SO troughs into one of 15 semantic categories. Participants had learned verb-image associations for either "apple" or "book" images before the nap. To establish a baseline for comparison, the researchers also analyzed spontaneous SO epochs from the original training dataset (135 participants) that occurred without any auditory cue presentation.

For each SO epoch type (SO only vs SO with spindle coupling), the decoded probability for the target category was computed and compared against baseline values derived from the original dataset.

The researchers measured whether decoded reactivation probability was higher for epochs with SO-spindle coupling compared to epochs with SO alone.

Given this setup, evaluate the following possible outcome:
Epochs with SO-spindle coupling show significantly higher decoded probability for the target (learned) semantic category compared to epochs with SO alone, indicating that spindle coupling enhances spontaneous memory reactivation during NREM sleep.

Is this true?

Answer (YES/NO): YES